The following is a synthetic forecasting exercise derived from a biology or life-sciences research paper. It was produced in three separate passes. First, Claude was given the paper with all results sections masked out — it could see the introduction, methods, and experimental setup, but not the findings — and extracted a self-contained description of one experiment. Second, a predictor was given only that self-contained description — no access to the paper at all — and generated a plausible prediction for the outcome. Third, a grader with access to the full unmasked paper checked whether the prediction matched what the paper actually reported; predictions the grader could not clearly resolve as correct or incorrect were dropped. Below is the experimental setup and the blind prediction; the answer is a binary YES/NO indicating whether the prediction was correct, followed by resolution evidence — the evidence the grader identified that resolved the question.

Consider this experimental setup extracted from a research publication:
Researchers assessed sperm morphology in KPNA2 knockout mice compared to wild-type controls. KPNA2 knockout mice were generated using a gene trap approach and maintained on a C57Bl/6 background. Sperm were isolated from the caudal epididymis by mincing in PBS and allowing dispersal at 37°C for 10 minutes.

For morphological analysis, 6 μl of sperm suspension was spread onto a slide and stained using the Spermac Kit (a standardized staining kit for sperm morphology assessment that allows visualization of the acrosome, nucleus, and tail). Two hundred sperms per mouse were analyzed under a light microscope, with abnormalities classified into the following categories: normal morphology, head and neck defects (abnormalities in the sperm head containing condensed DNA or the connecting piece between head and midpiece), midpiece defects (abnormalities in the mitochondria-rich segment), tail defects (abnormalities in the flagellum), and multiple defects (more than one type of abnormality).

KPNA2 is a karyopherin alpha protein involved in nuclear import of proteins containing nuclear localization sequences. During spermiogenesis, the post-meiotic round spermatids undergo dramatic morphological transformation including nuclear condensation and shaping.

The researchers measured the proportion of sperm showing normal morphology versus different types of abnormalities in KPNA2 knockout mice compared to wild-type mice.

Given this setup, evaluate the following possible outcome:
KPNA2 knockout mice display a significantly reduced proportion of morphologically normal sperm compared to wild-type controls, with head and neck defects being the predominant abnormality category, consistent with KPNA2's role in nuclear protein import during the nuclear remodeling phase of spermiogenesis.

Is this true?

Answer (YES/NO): NO